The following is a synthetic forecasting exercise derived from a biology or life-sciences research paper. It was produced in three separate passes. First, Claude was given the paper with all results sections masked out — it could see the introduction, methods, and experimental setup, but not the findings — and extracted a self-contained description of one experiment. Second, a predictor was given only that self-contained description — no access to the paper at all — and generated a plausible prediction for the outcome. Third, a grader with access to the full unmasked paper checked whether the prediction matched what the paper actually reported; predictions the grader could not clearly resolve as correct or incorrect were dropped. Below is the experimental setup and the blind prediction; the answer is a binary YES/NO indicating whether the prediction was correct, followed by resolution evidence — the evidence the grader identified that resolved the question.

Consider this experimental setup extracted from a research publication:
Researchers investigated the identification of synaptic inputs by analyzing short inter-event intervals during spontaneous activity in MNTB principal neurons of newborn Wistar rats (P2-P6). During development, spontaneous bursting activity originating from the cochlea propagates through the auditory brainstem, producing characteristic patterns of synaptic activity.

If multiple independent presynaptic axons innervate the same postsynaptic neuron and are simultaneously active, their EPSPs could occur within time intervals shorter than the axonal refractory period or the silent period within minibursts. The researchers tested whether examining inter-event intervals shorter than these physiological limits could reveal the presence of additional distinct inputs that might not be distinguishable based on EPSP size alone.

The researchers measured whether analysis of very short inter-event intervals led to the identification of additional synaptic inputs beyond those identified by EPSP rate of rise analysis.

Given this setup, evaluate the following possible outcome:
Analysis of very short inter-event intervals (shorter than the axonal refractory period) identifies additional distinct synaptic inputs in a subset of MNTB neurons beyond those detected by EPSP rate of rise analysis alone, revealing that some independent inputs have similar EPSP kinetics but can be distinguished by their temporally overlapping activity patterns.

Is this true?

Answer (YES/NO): NO